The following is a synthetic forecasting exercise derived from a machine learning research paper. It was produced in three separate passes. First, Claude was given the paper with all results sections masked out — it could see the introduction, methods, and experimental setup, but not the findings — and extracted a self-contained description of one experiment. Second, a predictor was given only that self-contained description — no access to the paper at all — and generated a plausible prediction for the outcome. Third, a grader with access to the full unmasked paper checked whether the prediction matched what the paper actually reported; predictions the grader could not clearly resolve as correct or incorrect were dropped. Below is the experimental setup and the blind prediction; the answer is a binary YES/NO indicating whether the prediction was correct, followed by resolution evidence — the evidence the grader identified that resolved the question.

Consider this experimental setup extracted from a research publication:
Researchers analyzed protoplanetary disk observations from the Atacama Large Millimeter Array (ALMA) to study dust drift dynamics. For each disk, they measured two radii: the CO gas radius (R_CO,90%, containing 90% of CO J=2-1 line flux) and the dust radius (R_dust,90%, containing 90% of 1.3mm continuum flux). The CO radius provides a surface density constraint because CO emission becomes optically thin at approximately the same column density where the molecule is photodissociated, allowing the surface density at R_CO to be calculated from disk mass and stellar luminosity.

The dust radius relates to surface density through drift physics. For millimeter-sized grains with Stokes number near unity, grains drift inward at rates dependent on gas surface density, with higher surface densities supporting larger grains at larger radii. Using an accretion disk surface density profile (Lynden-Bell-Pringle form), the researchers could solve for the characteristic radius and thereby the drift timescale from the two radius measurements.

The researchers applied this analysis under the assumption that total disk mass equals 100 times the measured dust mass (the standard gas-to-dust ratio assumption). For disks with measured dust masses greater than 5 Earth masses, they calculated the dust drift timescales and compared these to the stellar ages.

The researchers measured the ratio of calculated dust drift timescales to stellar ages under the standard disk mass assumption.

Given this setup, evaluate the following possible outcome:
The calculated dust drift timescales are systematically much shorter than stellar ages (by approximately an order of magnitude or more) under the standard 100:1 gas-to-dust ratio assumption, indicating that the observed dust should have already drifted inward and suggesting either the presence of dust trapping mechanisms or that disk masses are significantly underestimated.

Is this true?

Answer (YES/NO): YES